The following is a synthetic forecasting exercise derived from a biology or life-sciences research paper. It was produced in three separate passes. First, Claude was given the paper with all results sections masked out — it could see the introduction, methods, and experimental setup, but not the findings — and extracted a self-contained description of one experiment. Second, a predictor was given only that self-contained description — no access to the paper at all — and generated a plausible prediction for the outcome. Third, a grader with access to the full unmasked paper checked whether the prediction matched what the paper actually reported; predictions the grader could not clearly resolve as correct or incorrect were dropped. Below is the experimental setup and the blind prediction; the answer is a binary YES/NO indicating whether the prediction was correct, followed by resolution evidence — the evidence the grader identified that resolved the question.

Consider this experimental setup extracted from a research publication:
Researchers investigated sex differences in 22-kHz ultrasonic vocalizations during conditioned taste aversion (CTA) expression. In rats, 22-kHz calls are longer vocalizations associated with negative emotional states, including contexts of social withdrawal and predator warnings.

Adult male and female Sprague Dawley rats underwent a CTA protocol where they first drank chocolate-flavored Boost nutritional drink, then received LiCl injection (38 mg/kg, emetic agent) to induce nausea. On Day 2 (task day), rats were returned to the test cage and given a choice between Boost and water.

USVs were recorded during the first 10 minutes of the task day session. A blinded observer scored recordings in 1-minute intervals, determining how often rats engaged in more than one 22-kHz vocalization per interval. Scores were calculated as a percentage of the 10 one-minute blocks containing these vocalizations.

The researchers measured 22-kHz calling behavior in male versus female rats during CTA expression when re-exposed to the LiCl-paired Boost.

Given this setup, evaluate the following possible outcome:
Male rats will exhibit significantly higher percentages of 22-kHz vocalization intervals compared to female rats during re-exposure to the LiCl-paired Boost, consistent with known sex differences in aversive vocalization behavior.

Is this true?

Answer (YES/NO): NO